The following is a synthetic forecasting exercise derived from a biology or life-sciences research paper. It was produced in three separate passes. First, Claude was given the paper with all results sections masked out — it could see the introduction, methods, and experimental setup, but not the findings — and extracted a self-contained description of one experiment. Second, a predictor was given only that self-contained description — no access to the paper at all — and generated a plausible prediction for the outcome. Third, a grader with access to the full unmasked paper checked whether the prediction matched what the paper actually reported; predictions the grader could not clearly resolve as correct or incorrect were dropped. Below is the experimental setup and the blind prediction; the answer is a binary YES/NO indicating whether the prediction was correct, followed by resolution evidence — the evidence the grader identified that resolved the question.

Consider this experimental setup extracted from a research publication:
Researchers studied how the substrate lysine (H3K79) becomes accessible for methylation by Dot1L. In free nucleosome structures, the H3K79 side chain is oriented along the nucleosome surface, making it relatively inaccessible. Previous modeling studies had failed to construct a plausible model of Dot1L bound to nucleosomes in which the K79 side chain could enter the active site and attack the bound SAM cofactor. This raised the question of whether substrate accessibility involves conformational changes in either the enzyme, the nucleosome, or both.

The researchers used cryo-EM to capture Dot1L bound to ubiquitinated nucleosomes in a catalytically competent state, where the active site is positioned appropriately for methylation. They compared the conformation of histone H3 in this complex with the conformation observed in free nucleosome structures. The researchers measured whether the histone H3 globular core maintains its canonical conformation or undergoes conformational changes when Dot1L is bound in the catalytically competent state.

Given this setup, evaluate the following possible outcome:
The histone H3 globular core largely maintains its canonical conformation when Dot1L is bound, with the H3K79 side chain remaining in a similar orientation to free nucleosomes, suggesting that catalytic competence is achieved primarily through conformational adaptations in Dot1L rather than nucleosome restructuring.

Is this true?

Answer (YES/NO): NO